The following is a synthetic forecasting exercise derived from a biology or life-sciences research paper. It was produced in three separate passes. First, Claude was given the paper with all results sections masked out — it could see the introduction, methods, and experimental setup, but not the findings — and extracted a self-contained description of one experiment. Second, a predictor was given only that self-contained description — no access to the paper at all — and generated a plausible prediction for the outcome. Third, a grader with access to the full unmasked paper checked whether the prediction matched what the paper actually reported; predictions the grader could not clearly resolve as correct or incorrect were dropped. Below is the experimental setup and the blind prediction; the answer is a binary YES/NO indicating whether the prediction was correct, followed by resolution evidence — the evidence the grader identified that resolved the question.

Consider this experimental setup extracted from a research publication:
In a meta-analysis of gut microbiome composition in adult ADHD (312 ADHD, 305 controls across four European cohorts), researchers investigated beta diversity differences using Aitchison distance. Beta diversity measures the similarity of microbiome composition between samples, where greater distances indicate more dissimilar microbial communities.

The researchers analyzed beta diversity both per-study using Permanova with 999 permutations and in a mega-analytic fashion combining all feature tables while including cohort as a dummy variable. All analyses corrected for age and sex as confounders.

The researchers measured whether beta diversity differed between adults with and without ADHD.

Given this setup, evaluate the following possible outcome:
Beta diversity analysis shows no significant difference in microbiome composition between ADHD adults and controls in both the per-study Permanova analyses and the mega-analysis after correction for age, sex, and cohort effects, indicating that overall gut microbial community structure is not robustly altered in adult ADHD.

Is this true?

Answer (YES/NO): NO